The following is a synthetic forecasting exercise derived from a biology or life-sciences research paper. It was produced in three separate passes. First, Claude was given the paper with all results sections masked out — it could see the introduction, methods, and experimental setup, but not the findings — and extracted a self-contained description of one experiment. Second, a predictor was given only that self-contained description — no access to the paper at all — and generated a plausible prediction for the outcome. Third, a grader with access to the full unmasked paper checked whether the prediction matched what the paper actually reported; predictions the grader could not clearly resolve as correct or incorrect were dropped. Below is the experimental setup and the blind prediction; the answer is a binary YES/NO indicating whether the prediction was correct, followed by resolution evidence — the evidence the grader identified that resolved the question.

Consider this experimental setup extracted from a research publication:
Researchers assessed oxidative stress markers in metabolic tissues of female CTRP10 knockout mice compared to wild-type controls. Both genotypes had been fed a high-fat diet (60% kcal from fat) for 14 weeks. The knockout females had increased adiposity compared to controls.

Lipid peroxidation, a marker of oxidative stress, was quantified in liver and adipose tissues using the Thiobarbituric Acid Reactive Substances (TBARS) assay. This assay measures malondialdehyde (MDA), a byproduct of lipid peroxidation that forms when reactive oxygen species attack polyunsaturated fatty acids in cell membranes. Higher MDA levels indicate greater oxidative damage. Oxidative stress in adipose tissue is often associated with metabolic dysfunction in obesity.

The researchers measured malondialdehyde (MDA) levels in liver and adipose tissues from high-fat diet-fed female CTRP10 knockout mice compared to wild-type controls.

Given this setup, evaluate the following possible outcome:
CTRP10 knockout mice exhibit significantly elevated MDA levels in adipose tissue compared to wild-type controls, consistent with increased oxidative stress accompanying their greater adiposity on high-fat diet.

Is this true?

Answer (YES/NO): NO